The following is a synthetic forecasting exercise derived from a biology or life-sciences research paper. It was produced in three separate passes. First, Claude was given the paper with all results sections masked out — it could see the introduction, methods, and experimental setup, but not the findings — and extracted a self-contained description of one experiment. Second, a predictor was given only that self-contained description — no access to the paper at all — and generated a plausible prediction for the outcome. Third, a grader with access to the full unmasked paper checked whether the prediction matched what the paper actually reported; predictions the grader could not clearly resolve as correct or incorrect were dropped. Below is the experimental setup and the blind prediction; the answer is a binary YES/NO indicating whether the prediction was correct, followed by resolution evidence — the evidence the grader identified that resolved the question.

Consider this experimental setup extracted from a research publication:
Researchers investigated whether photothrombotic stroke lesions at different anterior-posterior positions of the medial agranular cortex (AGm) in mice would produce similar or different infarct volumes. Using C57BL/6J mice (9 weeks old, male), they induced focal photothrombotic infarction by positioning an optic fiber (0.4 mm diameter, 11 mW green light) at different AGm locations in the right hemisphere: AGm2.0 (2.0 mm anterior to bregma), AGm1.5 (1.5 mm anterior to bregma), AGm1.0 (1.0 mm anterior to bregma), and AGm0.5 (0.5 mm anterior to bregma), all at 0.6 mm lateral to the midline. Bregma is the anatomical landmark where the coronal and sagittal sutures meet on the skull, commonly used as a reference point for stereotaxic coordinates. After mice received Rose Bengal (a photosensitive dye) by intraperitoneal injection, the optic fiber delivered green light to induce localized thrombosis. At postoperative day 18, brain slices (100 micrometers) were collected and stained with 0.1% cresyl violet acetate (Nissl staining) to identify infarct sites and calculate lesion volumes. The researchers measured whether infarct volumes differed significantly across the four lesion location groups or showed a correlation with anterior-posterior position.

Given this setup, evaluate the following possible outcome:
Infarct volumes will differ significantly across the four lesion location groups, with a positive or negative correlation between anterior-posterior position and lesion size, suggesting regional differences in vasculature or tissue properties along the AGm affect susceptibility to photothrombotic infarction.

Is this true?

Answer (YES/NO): NO